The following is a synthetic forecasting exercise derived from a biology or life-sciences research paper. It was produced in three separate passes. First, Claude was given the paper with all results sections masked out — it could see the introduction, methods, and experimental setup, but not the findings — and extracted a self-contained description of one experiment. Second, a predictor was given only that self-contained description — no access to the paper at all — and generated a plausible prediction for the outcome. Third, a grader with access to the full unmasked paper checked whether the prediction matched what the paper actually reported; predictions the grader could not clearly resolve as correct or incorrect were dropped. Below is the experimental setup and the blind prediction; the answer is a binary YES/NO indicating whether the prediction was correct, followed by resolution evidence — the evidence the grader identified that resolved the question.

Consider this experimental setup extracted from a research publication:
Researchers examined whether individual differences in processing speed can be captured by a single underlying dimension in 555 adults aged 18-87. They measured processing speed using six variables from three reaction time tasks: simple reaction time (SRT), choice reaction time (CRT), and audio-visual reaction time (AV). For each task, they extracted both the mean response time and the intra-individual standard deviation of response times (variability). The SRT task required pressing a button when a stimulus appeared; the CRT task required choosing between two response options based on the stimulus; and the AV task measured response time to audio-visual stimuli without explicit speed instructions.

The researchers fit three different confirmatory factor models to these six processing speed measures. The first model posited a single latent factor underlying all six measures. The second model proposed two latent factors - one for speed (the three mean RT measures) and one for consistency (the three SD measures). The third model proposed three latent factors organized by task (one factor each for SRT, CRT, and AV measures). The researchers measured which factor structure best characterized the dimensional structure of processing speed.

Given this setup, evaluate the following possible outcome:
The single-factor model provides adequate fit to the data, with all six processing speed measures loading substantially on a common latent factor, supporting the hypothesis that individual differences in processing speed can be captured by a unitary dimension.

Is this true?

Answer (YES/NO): NO